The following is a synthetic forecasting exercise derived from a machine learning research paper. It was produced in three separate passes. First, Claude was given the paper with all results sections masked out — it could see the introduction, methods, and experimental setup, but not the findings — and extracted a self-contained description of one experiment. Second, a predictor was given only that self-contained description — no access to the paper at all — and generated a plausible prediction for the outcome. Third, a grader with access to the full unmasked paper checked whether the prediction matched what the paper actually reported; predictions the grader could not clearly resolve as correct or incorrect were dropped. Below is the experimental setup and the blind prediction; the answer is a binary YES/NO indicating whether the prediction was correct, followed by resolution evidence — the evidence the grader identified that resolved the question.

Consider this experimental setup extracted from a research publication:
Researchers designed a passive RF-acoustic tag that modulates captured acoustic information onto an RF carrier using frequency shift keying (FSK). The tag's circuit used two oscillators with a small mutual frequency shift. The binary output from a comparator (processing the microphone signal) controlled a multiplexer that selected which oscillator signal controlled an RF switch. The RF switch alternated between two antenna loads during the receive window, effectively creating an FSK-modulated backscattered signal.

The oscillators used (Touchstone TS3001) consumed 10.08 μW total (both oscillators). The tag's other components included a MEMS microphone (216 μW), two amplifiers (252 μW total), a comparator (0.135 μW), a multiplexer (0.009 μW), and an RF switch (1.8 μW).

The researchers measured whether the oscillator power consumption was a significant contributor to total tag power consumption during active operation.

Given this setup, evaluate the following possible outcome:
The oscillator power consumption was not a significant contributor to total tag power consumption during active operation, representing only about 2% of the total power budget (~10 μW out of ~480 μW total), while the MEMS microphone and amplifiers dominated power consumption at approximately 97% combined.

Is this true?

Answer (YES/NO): YES